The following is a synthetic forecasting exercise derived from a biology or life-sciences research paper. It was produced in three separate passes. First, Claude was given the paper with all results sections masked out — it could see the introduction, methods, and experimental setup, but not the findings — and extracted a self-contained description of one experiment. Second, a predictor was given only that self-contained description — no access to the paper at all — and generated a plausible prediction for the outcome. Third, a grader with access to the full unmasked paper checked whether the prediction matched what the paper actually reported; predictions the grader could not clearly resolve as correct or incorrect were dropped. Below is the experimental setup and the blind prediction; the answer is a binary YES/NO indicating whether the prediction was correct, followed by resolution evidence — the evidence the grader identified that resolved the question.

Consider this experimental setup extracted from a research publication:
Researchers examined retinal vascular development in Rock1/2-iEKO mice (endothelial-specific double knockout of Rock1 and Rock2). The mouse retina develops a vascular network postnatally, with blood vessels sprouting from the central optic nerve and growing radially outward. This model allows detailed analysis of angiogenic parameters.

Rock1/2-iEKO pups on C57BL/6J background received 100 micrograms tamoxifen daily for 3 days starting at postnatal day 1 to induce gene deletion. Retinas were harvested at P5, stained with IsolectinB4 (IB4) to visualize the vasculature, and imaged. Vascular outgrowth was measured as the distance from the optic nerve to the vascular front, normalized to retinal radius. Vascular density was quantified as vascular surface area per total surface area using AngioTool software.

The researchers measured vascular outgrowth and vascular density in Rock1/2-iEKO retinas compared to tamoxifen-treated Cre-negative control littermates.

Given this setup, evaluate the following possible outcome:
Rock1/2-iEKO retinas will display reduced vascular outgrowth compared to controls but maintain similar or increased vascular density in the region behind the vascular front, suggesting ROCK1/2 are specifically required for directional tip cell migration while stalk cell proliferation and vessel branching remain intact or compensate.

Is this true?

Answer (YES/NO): NO